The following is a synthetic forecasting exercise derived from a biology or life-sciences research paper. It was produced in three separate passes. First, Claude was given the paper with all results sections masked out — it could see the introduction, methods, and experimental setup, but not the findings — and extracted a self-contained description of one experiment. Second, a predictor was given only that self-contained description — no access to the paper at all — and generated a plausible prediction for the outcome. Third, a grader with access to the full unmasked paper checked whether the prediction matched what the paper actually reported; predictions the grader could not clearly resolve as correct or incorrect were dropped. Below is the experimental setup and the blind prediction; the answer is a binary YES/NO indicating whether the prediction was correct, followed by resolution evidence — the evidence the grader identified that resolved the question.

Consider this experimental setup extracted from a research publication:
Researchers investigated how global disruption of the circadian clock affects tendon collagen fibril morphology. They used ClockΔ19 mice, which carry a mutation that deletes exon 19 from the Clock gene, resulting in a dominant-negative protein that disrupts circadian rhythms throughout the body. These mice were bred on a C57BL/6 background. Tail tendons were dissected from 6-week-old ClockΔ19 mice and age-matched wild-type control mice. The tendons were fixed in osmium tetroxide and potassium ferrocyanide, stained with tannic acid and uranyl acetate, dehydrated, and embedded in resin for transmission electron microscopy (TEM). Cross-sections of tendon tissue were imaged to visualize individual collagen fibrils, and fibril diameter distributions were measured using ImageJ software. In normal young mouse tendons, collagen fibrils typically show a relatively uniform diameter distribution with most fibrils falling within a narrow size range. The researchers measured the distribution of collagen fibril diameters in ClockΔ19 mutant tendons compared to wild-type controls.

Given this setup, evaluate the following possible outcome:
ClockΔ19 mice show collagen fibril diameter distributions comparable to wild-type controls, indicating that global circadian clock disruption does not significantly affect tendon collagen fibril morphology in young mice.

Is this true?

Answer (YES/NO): NO